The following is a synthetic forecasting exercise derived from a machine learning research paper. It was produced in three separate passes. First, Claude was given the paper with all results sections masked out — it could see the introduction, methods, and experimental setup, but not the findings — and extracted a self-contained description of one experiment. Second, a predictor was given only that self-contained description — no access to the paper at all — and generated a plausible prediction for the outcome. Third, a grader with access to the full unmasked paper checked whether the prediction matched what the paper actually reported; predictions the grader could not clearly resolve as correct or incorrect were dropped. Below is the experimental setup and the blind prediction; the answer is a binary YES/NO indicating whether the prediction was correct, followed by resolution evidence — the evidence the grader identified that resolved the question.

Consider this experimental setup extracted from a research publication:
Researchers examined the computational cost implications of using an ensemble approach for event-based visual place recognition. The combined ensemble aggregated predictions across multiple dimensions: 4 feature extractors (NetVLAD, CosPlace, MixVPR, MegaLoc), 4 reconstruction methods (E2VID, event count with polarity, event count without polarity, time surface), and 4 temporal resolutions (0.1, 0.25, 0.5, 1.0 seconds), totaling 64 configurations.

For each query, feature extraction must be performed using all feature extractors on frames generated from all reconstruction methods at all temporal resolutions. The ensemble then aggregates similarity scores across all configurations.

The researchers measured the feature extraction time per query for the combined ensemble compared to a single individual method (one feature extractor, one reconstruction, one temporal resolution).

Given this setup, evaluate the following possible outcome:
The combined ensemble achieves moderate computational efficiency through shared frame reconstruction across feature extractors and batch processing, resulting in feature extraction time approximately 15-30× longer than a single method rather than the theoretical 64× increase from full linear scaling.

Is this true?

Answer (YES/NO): NO